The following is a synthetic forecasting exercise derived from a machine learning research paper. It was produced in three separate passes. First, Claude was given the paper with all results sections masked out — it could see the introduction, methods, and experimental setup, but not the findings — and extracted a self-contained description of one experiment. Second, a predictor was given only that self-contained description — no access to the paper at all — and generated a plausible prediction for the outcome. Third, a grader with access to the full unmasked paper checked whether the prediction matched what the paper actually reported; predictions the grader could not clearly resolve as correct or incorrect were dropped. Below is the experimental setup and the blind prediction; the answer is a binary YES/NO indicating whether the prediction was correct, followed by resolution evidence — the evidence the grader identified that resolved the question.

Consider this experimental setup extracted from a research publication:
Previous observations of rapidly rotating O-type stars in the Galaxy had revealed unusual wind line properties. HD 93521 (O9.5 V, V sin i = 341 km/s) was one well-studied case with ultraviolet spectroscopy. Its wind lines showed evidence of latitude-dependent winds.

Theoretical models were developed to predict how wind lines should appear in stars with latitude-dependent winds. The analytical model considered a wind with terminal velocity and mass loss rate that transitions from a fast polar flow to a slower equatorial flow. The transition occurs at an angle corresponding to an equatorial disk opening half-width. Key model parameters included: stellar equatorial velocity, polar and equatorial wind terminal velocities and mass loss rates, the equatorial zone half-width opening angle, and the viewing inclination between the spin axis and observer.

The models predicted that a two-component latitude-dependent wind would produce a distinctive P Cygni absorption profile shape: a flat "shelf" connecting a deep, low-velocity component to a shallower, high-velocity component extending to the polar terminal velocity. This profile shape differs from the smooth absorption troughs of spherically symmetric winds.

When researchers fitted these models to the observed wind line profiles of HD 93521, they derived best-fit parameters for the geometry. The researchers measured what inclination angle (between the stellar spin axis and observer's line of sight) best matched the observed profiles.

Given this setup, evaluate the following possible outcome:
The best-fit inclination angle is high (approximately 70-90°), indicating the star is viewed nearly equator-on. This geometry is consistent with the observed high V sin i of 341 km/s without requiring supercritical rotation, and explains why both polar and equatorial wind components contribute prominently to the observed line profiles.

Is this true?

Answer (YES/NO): YES